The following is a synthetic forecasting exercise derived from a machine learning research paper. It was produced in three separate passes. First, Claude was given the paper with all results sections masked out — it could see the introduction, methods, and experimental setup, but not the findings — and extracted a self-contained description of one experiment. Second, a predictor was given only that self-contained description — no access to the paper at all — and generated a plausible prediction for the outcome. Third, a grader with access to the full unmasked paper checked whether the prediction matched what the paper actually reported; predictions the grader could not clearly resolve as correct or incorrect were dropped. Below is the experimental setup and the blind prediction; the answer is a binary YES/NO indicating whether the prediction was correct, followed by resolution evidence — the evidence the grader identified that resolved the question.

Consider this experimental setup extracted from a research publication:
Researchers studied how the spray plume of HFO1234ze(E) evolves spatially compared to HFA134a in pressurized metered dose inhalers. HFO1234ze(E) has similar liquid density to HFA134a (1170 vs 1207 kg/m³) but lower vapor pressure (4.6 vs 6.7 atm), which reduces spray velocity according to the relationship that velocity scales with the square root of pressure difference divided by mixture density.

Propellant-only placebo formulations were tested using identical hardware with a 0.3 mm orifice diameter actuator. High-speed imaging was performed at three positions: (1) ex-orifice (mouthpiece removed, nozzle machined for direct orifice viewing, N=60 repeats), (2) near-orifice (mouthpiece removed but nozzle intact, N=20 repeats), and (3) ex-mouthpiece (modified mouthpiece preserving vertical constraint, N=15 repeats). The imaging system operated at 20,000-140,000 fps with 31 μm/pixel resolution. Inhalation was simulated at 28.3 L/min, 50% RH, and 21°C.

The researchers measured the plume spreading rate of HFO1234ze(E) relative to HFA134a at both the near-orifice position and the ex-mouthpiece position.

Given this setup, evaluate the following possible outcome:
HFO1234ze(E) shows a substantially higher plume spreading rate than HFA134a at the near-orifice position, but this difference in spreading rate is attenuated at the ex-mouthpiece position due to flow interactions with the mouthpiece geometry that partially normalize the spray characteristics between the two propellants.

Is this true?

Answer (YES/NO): NO